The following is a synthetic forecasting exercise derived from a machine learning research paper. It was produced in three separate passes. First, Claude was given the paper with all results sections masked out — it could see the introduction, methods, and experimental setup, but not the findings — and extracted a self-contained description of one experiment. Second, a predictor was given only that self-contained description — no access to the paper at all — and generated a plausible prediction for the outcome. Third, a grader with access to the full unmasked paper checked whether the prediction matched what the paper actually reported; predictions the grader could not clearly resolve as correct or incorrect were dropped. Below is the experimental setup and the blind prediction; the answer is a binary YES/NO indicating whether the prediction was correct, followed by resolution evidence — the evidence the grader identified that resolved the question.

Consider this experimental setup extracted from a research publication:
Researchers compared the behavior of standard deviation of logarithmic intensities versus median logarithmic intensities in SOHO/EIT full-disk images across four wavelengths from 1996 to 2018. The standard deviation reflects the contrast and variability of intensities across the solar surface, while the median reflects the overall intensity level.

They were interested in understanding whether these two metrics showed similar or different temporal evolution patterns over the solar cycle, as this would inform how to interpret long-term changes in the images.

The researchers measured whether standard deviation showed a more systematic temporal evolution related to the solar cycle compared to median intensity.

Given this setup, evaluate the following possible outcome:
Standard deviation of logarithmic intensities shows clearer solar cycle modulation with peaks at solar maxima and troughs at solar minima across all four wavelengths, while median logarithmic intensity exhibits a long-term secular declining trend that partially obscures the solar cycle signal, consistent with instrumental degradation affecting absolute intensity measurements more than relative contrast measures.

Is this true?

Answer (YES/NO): YES